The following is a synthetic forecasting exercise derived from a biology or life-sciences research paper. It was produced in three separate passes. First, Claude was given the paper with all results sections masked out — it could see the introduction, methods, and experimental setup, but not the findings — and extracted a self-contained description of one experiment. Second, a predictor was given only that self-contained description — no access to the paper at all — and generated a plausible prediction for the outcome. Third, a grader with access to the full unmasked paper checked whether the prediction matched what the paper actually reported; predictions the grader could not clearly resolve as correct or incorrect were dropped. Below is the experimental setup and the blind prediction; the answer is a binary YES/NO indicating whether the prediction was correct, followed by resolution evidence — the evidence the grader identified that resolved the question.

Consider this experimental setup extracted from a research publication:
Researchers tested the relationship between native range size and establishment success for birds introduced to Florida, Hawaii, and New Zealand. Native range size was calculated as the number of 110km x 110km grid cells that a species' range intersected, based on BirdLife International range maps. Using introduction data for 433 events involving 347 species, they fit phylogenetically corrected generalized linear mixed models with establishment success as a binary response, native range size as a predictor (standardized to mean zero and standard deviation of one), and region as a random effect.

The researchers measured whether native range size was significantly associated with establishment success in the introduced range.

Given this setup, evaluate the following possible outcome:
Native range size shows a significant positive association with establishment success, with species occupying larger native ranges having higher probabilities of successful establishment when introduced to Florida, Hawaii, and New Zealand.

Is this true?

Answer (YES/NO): NO